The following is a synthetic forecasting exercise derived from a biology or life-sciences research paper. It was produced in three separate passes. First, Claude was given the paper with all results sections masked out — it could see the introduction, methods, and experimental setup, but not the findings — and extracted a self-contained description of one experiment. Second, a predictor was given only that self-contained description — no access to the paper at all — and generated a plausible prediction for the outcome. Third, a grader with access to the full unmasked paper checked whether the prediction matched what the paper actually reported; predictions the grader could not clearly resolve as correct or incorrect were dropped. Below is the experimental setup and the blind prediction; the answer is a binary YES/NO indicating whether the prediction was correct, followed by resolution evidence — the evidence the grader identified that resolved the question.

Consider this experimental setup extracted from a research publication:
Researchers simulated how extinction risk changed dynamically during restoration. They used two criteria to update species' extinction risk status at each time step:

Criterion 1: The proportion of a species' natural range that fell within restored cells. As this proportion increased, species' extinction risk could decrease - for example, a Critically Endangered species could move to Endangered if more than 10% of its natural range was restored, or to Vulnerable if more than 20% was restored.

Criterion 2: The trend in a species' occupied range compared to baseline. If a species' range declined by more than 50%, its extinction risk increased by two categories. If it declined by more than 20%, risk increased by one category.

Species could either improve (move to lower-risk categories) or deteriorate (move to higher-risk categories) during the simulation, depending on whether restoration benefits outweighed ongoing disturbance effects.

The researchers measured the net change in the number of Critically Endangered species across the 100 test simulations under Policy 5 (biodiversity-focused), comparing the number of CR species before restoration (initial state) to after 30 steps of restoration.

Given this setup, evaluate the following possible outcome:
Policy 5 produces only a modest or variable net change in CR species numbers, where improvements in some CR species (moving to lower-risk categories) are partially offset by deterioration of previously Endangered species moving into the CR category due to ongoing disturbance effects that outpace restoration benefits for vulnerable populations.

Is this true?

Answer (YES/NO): NO